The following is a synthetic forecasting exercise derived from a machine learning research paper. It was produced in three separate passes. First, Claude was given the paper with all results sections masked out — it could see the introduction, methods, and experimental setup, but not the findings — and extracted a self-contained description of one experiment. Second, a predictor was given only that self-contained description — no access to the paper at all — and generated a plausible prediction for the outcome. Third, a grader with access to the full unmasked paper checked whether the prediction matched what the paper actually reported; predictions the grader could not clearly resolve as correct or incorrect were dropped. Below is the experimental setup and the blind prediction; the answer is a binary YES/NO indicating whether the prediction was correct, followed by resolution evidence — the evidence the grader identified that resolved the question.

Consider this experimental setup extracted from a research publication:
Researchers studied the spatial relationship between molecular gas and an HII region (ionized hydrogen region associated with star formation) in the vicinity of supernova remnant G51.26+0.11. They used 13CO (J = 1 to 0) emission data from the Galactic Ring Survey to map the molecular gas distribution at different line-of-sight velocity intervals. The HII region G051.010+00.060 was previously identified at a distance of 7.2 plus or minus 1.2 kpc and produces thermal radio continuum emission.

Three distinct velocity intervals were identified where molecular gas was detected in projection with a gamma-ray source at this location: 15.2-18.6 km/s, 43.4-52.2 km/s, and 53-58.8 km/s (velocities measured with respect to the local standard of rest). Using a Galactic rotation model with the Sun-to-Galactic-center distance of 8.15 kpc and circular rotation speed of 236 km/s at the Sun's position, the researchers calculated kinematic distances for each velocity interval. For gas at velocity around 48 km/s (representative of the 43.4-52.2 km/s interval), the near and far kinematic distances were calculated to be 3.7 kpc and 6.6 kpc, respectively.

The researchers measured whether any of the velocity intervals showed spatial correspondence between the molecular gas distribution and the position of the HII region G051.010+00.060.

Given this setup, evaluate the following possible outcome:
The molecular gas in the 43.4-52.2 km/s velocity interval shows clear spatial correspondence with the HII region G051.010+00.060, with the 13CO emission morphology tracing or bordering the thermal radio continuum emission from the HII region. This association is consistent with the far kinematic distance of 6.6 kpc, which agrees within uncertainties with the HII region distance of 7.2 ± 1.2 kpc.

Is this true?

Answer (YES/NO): YES